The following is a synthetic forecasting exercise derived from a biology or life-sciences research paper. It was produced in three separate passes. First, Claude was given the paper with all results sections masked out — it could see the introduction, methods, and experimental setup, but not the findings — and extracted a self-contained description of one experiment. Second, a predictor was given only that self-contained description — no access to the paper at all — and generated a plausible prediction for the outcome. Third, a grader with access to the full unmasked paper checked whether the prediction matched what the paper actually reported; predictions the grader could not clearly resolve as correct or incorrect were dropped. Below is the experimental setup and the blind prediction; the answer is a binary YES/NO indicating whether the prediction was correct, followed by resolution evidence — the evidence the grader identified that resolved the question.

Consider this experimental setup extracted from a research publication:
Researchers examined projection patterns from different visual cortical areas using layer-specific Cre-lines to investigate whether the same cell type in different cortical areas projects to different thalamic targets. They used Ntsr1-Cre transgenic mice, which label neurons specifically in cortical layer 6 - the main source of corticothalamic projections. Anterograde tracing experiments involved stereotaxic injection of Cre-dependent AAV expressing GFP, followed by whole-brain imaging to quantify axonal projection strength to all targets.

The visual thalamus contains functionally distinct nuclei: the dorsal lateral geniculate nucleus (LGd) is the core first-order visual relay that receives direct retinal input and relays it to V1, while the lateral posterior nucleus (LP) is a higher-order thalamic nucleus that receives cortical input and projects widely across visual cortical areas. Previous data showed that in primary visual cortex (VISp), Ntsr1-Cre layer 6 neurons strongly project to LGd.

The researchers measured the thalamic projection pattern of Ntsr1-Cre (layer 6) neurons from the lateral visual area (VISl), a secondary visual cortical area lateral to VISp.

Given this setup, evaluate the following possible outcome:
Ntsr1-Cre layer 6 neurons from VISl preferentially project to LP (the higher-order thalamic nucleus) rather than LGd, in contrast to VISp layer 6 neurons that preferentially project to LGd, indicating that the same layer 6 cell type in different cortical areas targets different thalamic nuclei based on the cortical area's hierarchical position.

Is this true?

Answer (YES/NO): YES